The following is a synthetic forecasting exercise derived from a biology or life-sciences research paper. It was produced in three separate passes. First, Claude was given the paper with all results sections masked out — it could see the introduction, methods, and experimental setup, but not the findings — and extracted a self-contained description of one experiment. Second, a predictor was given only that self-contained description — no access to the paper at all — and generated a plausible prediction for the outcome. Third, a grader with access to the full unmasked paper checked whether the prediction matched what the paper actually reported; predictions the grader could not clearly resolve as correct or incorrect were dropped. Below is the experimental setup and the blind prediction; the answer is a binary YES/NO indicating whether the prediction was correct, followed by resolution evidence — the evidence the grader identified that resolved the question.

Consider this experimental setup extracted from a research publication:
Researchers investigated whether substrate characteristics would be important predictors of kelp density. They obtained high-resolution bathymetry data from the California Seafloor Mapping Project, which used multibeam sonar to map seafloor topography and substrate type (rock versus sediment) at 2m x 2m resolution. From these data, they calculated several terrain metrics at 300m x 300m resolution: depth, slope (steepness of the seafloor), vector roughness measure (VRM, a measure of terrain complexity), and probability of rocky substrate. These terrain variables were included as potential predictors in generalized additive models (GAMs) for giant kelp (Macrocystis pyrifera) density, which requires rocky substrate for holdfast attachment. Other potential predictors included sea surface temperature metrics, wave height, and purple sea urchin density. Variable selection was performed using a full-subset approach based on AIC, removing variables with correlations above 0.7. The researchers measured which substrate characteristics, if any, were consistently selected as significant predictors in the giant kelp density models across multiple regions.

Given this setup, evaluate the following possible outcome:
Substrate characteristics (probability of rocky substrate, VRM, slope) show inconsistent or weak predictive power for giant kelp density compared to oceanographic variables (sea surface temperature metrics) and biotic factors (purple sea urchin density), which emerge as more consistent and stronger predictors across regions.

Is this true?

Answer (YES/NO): YES